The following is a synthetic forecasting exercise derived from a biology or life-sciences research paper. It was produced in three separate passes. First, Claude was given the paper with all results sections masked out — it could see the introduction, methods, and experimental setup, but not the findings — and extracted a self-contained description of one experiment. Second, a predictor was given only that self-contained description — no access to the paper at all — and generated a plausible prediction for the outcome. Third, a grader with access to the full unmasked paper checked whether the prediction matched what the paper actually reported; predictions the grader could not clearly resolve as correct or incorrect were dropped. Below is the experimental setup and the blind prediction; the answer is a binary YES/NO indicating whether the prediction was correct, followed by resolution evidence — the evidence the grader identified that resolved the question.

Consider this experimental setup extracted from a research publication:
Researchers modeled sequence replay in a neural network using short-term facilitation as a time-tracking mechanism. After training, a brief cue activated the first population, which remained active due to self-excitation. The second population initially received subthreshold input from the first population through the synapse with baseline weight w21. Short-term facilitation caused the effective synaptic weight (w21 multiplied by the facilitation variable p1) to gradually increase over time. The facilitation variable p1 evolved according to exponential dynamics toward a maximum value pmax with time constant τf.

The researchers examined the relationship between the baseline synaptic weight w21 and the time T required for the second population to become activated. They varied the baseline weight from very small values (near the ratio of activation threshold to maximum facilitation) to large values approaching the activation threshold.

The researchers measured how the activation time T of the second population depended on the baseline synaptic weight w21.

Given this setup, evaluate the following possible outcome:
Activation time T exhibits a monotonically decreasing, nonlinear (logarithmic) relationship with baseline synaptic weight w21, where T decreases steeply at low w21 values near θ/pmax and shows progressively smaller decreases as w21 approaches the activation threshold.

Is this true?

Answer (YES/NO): YES